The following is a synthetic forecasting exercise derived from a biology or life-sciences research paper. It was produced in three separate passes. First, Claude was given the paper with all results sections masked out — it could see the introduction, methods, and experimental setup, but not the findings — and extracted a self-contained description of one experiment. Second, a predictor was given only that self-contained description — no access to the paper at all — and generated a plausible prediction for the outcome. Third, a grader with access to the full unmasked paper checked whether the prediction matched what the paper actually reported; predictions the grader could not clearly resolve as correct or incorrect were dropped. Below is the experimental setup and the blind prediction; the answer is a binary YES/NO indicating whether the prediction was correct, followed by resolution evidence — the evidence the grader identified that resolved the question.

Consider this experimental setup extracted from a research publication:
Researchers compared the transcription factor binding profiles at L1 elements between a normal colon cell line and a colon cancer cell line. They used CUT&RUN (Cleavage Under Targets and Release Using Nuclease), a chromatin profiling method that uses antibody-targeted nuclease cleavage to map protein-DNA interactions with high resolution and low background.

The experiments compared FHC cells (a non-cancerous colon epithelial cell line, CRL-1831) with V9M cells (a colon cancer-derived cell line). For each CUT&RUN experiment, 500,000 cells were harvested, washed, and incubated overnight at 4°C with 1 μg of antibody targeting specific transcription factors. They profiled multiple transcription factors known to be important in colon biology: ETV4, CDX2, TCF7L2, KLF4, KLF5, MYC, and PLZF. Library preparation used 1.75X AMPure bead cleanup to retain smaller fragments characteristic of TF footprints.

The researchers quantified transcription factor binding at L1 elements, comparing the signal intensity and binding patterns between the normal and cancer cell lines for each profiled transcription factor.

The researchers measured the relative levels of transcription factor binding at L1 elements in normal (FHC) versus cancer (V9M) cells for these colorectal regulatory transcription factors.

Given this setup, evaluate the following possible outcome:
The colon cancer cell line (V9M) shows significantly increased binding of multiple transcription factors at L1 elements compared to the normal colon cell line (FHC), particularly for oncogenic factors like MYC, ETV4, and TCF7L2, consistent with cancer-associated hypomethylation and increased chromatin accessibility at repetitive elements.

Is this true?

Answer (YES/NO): NO